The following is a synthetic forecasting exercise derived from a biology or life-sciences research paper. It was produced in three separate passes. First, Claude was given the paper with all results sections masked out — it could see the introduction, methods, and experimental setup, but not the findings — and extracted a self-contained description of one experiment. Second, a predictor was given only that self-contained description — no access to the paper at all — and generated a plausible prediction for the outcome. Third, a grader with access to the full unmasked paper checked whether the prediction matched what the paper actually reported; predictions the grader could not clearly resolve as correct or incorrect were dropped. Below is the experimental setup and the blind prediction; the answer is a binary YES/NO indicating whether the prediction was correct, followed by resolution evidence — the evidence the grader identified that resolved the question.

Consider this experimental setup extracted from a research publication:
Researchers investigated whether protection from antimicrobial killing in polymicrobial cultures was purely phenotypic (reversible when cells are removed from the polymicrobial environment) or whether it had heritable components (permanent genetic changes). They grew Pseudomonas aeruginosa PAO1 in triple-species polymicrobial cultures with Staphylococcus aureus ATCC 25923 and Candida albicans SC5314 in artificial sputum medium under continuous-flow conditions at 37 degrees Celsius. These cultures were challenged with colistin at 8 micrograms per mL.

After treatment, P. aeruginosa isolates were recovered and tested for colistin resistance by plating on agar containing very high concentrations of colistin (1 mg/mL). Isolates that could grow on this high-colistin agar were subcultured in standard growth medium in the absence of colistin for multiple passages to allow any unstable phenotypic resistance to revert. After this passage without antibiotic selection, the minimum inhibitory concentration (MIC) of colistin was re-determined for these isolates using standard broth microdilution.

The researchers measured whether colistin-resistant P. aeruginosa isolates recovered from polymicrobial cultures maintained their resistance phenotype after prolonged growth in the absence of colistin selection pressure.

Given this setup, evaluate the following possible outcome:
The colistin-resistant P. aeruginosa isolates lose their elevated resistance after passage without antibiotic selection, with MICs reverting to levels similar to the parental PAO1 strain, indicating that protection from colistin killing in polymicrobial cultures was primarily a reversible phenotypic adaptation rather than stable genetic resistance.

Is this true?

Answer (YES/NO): NO